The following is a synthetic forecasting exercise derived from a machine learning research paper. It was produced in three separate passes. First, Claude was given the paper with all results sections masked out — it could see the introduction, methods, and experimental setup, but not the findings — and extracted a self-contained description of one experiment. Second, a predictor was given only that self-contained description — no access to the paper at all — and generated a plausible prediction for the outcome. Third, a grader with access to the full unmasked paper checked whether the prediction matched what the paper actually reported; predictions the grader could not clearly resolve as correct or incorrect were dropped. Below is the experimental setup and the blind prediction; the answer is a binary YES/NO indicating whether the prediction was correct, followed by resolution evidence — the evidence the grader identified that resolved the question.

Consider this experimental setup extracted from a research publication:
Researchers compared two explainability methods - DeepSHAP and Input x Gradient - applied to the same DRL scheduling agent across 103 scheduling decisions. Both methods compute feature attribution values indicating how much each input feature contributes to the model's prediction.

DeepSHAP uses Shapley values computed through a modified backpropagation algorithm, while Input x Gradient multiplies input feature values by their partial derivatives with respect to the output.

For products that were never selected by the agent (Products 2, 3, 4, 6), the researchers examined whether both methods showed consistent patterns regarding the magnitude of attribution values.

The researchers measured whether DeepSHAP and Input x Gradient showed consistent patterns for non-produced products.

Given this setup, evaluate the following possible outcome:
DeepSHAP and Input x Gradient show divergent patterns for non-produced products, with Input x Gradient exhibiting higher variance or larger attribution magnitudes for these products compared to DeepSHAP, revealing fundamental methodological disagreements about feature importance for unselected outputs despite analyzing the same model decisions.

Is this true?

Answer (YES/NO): NO